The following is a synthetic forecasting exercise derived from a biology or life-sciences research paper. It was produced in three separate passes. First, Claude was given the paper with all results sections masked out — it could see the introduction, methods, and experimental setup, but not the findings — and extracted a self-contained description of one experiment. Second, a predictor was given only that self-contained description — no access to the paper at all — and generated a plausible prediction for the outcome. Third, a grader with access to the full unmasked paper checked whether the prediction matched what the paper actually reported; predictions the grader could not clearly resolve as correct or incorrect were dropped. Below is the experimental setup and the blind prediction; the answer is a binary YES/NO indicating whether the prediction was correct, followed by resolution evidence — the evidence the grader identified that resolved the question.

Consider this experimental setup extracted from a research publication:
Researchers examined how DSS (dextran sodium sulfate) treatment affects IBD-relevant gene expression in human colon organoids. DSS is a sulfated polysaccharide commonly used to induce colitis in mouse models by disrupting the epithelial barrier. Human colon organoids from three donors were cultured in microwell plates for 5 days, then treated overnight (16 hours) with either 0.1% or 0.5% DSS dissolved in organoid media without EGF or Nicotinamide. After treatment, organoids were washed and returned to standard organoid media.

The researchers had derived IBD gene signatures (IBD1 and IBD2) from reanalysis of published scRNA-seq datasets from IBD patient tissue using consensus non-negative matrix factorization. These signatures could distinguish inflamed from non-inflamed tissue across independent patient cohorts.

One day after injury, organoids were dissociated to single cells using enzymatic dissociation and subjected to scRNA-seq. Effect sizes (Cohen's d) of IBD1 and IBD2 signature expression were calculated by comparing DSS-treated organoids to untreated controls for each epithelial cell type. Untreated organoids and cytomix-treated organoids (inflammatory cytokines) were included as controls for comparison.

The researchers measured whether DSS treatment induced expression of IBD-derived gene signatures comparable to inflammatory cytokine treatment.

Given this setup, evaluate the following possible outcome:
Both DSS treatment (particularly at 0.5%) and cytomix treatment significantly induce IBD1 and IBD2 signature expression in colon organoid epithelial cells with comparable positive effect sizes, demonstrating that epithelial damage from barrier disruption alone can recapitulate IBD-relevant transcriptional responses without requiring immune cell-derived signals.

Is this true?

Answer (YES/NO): NO